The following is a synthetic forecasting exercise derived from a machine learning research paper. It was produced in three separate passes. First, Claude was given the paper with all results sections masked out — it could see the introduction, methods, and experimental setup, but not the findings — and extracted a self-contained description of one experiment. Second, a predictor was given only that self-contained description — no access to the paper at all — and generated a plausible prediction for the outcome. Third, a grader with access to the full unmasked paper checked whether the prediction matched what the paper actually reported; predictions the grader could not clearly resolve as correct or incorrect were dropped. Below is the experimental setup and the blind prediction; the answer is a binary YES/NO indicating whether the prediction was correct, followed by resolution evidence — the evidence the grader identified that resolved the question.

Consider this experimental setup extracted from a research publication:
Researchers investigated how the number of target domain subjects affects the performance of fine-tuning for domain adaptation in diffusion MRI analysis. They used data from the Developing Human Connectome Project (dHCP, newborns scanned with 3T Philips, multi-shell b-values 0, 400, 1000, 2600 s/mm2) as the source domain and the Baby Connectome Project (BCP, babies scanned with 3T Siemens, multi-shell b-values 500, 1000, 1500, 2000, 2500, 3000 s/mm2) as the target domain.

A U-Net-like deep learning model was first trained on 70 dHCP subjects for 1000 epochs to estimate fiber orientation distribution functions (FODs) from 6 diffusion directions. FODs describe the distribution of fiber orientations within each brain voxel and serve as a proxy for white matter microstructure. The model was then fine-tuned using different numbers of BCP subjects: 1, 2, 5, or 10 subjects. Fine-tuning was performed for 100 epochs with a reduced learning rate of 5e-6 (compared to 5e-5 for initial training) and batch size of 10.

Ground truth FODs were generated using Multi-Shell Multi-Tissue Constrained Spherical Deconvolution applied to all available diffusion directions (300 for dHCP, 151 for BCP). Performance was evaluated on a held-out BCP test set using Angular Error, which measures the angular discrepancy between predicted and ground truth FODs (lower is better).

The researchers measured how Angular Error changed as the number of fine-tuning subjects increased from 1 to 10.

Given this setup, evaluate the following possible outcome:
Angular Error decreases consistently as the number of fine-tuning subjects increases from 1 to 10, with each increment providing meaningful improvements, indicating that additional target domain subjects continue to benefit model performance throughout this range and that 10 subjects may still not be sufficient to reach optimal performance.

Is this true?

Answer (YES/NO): NO